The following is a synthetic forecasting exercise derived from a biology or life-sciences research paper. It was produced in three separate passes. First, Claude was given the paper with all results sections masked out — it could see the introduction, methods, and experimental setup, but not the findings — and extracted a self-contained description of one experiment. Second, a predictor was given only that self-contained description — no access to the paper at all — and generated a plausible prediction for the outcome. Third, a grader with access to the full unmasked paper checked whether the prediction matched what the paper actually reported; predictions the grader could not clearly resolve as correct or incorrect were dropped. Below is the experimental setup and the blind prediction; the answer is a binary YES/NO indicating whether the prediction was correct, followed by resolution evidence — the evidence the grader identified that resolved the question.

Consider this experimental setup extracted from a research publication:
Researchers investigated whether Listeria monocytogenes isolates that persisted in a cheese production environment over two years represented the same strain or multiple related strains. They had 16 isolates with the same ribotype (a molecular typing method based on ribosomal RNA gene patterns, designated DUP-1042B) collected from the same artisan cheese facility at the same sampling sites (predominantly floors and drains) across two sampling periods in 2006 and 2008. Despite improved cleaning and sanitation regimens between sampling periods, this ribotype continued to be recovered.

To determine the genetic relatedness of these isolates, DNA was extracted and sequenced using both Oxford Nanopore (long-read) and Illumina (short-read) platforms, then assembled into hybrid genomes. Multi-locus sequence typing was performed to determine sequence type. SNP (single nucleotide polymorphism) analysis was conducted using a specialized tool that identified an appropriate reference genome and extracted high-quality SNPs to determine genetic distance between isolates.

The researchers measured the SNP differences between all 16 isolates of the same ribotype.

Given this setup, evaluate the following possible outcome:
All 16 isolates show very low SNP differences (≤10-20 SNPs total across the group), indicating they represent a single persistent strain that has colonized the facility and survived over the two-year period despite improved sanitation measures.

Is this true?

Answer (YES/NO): YES